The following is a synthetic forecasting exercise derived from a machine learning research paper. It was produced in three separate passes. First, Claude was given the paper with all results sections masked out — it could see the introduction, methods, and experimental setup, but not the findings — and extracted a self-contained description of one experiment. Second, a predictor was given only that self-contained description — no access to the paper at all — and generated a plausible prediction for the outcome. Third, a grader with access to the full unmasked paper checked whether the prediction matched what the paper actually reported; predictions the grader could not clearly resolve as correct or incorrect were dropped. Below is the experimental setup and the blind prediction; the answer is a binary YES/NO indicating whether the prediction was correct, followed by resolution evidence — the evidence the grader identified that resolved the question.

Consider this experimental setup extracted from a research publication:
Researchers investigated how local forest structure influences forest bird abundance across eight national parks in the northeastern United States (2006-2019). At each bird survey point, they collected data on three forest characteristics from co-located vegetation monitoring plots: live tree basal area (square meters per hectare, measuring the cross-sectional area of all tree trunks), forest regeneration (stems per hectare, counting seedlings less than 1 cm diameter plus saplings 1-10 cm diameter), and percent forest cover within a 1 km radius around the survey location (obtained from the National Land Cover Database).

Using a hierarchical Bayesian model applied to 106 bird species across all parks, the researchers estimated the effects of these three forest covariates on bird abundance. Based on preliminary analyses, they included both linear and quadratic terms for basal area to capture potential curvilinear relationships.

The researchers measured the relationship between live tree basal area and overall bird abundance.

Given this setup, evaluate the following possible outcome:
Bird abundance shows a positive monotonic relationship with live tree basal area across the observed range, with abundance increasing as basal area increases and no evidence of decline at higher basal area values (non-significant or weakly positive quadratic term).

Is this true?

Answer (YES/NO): NO